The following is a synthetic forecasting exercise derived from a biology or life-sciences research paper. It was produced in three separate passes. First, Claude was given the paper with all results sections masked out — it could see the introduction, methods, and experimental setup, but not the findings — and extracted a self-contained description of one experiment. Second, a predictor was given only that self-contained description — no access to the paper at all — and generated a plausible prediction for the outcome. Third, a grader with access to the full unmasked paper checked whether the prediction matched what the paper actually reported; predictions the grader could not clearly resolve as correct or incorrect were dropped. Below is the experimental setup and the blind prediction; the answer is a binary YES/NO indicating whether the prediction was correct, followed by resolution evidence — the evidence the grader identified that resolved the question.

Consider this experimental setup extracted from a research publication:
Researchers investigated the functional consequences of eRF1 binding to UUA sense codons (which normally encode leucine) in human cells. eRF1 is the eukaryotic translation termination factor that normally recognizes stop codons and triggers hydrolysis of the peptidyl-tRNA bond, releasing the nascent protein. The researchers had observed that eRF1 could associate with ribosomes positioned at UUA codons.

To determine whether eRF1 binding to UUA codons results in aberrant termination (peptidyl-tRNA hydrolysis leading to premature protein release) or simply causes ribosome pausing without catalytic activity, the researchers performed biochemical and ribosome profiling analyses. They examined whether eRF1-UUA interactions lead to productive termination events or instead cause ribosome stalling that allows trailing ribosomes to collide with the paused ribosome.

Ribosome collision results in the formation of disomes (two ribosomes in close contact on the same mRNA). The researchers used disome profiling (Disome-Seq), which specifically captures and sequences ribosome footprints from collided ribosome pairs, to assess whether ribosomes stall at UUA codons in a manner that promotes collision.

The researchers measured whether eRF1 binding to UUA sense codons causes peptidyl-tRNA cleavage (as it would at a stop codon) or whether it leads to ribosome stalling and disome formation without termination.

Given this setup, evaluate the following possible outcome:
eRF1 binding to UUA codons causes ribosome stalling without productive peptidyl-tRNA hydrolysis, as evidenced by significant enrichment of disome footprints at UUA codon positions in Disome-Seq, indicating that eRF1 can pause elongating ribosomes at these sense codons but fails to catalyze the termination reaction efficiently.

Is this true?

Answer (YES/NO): YES